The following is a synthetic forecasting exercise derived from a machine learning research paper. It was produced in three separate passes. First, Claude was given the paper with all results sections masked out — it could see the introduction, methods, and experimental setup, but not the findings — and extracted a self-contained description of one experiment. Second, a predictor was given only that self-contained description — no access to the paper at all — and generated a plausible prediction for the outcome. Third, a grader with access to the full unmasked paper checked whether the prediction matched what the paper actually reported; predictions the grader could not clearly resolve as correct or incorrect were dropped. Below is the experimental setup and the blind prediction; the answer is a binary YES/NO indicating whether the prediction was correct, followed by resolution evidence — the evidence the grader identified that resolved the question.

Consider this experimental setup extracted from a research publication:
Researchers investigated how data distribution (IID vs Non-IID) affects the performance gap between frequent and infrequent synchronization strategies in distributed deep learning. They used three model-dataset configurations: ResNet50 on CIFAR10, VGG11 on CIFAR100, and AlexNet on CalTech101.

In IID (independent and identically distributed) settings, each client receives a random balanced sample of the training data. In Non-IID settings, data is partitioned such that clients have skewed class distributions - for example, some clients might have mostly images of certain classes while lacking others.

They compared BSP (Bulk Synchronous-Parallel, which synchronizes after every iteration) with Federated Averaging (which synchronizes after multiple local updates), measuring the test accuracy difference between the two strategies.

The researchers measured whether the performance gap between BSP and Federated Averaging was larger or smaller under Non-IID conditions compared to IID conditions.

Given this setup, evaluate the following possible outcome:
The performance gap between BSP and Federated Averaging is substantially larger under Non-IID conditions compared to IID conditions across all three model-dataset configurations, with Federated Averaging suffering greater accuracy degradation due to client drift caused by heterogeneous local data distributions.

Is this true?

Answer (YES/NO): YES